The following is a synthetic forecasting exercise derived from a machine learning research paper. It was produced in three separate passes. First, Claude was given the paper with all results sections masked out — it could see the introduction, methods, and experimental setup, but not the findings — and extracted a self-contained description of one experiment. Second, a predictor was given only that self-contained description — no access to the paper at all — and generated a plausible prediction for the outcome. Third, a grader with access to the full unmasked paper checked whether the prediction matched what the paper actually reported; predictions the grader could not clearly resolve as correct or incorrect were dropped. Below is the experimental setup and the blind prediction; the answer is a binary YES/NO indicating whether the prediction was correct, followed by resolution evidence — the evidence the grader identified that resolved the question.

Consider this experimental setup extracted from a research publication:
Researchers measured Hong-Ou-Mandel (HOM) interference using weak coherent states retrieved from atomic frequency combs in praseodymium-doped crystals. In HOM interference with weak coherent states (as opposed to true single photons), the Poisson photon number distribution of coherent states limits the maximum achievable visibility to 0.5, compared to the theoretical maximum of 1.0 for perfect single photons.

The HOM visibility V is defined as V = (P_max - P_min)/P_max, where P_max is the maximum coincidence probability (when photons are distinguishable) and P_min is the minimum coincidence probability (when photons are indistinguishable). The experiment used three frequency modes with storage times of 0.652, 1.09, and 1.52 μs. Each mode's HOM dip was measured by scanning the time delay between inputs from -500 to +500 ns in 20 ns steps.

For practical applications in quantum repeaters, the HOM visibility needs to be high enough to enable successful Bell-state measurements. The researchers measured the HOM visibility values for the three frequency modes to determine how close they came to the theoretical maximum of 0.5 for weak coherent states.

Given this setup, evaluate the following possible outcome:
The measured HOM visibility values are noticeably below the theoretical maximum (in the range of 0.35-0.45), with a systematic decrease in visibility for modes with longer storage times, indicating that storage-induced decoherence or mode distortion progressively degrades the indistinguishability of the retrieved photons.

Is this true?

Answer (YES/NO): NO